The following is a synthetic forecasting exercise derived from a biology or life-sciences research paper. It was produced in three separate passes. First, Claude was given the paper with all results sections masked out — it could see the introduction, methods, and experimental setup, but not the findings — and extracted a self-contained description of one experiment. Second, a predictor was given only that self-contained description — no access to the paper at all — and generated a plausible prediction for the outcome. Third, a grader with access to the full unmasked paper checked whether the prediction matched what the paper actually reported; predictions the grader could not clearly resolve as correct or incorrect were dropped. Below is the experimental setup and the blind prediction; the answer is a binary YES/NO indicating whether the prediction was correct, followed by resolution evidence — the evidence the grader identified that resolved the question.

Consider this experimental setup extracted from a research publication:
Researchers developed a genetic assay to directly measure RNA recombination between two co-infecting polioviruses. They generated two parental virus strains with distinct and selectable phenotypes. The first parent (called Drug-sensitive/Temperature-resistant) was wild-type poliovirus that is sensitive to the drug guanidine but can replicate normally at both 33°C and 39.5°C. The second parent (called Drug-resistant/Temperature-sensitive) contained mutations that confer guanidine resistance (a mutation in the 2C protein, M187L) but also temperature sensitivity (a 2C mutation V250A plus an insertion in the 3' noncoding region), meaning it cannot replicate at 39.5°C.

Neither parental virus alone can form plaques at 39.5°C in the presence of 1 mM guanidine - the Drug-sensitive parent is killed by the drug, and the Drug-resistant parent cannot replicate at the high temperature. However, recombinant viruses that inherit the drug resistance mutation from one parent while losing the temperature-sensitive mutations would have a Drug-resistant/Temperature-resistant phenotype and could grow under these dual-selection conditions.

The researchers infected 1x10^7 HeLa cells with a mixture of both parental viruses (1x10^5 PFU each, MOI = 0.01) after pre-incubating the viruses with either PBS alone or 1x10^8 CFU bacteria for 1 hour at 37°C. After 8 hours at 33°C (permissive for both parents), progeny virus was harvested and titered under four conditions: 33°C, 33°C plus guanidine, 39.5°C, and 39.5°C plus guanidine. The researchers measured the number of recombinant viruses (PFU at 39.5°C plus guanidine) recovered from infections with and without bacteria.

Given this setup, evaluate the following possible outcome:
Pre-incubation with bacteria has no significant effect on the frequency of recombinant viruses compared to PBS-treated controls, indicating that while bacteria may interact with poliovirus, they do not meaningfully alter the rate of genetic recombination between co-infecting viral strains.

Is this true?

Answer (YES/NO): NO